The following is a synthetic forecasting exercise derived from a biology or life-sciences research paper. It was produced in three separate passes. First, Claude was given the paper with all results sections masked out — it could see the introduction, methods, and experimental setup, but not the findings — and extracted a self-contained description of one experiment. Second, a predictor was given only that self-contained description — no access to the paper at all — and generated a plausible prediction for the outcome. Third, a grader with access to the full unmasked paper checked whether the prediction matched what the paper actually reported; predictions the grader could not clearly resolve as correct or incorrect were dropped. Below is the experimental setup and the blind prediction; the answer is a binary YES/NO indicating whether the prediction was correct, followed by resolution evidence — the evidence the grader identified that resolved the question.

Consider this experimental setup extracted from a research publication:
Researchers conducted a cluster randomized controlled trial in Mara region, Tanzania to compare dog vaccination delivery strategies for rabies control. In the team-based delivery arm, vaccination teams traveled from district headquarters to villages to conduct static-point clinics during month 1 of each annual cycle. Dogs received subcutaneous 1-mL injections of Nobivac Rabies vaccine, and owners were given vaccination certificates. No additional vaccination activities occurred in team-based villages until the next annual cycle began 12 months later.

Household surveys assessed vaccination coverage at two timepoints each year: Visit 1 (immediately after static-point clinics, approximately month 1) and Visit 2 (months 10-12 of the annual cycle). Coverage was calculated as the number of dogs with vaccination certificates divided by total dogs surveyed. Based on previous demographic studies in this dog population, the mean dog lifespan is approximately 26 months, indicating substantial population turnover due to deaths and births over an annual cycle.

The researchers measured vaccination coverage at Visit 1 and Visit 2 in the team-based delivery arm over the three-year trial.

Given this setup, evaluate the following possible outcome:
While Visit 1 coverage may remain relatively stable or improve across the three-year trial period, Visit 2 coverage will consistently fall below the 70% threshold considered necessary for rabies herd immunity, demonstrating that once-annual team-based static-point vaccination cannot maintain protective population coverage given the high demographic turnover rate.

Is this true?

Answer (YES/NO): NO